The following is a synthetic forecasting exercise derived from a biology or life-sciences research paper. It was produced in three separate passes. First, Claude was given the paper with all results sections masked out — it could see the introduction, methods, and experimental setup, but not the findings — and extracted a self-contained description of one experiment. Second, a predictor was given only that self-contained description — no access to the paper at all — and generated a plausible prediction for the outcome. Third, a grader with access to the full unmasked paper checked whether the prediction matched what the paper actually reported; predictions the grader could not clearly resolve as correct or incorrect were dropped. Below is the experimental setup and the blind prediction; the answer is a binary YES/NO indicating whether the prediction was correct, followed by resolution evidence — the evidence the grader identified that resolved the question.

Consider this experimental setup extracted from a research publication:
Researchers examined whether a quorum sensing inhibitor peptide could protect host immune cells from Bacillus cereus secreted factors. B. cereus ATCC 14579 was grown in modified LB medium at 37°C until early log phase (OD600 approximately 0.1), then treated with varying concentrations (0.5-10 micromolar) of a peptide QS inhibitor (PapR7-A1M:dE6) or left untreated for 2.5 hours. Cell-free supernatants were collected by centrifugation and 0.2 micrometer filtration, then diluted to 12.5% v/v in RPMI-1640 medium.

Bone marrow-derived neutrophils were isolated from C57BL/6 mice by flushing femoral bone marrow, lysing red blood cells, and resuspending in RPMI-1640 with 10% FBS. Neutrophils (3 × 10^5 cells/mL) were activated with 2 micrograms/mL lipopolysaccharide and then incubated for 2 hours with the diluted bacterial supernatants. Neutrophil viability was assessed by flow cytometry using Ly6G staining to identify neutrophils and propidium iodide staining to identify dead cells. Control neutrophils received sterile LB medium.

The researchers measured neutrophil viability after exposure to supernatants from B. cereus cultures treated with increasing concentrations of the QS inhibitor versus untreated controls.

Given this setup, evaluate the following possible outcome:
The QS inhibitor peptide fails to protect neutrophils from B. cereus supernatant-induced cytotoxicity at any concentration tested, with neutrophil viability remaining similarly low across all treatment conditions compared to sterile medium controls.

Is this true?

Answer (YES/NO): NO